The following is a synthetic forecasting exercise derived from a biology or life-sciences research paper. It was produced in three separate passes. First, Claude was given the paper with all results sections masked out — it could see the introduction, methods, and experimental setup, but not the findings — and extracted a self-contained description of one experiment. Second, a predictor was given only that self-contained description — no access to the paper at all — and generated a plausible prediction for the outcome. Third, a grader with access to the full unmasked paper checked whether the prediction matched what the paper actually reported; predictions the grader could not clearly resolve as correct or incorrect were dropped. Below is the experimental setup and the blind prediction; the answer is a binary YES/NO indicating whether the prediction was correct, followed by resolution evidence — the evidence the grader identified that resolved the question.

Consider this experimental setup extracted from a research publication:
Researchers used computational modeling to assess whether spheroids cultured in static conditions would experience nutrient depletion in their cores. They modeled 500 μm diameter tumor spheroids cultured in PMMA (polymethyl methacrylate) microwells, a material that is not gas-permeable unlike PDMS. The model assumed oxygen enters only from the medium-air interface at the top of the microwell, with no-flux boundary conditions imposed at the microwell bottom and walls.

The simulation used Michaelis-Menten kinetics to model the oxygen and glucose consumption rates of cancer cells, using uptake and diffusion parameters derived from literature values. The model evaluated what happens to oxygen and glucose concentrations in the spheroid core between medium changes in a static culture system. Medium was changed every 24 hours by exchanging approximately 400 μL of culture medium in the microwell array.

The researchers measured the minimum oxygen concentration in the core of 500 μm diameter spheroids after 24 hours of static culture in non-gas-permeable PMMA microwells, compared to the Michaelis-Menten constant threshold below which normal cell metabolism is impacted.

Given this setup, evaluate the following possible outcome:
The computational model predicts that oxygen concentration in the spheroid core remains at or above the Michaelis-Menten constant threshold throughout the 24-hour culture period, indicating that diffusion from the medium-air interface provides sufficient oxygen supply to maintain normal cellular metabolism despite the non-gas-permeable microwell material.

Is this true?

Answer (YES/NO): YES